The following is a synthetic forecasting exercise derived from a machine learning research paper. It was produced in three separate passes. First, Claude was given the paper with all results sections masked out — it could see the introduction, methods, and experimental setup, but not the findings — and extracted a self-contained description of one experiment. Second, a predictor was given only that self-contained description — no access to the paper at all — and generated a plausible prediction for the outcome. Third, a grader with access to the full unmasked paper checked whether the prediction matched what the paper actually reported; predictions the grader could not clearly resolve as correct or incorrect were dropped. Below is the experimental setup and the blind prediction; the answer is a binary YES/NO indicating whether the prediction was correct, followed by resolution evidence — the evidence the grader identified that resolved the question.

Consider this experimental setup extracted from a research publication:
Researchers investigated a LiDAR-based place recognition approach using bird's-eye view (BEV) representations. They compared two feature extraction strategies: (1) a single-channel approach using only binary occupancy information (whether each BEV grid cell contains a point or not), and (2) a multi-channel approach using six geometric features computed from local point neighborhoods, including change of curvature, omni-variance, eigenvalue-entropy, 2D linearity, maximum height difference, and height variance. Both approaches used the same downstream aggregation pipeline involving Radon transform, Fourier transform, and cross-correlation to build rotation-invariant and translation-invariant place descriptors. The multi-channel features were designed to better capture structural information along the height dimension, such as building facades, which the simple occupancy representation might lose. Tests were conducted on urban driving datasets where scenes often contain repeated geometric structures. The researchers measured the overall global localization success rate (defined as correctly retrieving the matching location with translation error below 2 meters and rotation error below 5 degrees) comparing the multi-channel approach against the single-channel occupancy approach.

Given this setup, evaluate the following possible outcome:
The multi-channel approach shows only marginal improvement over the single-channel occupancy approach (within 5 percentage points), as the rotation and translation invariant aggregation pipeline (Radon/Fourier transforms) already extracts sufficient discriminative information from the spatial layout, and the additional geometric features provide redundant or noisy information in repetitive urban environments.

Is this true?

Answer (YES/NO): YES